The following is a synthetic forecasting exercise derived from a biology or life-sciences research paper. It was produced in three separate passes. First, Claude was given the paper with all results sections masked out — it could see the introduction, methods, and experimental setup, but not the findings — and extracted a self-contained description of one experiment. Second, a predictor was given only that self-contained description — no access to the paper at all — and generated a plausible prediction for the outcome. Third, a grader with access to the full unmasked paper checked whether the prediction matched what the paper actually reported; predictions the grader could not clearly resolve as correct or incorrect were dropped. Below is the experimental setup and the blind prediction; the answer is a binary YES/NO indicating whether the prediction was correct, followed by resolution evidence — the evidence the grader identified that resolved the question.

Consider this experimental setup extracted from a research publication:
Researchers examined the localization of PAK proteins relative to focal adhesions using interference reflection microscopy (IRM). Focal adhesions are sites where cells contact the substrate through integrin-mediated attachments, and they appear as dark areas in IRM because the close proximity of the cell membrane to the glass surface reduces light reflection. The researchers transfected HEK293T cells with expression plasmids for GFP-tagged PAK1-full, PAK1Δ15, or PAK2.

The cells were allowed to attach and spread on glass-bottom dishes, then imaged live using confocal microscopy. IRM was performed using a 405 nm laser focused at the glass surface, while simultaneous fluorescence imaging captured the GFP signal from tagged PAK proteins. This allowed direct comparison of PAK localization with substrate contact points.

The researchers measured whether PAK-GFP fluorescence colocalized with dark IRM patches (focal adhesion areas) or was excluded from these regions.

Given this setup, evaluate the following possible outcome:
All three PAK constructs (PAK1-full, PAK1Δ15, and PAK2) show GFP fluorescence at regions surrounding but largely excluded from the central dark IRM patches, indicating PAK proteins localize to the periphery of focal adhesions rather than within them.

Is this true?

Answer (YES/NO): NO